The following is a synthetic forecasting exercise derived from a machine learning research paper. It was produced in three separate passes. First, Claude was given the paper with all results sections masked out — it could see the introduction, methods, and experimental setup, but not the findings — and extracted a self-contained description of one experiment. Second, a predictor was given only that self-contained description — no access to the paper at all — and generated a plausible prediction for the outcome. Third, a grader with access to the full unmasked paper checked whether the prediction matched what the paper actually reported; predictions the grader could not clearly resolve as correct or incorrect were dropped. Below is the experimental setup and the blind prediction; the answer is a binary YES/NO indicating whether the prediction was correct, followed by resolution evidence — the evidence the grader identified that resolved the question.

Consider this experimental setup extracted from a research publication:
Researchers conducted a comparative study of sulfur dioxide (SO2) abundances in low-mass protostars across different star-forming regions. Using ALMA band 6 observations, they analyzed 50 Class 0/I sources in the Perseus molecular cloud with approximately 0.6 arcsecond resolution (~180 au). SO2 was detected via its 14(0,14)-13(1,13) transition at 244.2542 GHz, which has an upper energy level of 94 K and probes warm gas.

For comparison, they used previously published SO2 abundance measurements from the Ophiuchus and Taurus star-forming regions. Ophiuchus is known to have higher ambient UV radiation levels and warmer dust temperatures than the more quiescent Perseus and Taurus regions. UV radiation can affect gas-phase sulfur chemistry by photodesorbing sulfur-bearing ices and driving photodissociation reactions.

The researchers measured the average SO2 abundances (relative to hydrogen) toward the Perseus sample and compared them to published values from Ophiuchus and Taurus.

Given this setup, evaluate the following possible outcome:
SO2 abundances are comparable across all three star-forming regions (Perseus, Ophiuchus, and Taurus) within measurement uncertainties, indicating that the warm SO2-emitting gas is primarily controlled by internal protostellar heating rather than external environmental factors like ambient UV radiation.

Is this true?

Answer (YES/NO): NO